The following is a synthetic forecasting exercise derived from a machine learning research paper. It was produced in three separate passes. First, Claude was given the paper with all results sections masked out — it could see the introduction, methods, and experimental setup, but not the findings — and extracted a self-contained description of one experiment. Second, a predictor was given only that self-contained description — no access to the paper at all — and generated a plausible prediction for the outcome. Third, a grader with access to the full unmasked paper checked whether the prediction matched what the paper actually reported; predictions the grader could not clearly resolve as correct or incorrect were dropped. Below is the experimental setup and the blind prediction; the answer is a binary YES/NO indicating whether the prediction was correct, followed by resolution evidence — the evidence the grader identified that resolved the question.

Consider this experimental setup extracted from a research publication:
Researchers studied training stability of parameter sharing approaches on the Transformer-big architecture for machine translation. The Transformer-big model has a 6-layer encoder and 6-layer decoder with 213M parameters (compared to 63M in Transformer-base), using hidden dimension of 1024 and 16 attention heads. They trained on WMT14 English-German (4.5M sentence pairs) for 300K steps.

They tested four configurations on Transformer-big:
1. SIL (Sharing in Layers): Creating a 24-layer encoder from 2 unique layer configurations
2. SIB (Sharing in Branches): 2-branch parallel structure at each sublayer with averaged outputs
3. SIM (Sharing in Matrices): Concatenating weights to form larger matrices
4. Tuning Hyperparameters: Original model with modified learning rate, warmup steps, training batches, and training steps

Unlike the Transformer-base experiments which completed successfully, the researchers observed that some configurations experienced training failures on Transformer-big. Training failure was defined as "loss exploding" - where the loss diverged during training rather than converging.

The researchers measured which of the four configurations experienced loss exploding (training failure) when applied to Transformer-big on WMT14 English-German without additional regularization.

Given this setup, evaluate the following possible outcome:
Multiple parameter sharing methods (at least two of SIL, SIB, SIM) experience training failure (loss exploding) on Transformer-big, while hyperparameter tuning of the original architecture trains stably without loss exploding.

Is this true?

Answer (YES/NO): NO